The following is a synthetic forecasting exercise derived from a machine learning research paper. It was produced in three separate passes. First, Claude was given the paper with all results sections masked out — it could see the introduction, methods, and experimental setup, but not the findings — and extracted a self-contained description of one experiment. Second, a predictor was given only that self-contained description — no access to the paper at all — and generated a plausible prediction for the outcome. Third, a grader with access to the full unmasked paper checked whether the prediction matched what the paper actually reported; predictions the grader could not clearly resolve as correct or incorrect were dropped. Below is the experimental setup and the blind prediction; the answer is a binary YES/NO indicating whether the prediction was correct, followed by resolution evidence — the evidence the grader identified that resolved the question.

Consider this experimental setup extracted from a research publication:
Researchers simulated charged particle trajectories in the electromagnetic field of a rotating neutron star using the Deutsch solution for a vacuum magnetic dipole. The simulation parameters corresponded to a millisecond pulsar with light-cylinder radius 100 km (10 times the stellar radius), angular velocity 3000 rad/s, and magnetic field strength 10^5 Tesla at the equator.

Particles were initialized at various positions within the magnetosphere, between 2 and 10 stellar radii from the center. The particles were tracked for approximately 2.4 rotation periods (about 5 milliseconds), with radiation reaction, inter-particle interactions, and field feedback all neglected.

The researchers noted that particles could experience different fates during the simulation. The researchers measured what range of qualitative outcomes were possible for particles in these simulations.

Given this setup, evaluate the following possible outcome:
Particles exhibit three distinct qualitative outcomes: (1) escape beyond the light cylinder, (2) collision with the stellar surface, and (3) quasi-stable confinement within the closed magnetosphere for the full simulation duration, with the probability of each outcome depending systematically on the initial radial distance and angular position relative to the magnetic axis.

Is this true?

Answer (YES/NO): YES